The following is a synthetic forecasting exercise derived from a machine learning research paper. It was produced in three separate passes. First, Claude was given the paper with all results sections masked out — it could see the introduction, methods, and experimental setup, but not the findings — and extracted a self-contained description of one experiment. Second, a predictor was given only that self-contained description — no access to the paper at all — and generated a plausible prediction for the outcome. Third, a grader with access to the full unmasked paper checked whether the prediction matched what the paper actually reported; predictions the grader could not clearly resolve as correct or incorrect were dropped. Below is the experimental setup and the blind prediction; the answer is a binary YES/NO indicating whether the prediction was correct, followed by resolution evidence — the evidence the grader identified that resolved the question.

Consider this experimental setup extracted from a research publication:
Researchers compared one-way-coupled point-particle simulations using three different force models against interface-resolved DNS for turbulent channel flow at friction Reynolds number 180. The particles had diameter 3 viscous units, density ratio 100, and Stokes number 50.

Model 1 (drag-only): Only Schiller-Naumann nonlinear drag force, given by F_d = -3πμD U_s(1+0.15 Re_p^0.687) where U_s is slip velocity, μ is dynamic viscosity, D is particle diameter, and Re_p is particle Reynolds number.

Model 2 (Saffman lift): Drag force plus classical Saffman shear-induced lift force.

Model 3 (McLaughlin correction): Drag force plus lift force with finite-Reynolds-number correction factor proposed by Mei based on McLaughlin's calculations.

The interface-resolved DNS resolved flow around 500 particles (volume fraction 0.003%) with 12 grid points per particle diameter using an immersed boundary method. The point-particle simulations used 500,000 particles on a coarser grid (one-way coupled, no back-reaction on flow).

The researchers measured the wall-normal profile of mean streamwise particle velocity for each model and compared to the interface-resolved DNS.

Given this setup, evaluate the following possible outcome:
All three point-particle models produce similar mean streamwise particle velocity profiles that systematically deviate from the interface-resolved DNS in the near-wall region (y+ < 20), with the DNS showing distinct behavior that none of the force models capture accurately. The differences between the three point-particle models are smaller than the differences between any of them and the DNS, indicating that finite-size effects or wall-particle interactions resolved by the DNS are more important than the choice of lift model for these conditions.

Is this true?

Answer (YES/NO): NO